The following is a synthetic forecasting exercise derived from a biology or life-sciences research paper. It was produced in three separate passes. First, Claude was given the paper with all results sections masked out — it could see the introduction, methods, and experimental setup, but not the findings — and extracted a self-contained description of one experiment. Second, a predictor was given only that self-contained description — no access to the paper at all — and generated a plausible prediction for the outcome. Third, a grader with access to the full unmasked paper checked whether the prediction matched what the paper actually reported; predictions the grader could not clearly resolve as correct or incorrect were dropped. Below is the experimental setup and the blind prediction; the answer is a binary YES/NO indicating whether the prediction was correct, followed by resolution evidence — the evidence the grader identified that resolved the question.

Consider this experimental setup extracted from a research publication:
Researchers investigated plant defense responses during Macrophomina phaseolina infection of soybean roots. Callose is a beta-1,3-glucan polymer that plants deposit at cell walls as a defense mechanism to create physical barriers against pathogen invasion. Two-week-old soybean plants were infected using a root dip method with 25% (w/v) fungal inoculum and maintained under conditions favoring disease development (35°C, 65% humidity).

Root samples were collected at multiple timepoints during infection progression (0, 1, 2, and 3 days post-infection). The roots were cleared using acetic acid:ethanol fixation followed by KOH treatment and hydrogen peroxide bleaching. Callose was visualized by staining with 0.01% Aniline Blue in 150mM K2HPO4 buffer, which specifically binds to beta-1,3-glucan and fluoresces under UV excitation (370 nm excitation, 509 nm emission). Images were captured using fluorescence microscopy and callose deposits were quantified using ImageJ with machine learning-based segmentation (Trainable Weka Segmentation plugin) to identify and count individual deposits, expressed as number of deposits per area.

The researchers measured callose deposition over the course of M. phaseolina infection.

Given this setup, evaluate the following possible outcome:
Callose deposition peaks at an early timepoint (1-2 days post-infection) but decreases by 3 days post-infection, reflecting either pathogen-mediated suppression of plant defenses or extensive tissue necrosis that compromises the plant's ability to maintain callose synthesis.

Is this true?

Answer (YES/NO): NO